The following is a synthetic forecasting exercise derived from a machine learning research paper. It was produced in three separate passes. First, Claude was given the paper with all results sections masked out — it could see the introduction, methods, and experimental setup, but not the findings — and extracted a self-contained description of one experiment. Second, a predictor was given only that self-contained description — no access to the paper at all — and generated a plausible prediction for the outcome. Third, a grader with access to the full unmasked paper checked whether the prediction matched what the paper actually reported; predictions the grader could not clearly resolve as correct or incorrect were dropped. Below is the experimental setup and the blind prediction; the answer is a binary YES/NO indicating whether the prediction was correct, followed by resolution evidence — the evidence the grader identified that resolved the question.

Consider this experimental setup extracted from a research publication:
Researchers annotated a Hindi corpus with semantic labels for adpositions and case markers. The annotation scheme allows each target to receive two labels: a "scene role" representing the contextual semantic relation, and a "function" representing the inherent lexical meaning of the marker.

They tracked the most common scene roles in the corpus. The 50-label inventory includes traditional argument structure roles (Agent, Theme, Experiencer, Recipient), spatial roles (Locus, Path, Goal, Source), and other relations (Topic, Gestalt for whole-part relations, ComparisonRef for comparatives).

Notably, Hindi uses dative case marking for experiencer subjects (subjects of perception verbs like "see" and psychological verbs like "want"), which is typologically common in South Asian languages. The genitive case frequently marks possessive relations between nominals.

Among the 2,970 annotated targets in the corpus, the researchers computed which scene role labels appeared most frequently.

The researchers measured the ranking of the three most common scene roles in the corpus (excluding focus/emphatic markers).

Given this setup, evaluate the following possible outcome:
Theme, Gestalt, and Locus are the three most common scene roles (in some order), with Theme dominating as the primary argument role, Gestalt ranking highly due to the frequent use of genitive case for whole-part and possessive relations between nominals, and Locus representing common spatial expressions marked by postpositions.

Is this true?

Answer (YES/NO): NO